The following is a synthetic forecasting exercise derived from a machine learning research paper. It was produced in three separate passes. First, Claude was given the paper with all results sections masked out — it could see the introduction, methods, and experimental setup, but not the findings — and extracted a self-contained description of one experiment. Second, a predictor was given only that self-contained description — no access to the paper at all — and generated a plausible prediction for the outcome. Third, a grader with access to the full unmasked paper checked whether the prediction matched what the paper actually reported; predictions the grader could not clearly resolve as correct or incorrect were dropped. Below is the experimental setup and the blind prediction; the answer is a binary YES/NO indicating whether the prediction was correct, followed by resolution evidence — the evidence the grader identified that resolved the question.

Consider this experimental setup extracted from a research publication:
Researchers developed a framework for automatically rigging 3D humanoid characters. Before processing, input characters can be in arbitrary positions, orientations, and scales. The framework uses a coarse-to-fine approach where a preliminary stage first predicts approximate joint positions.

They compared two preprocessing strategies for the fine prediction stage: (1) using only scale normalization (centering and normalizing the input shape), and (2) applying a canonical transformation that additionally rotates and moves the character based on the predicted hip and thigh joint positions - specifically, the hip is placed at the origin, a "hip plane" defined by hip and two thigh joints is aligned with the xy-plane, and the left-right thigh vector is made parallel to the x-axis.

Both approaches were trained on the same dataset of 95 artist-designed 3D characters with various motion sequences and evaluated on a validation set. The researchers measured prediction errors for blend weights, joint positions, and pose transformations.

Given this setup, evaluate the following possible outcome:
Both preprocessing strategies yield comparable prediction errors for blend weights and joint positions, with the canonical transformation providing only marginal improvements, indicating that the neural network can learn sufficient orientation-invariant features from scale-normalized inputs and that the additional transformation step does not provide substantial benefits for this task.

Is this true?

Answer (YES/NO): NO